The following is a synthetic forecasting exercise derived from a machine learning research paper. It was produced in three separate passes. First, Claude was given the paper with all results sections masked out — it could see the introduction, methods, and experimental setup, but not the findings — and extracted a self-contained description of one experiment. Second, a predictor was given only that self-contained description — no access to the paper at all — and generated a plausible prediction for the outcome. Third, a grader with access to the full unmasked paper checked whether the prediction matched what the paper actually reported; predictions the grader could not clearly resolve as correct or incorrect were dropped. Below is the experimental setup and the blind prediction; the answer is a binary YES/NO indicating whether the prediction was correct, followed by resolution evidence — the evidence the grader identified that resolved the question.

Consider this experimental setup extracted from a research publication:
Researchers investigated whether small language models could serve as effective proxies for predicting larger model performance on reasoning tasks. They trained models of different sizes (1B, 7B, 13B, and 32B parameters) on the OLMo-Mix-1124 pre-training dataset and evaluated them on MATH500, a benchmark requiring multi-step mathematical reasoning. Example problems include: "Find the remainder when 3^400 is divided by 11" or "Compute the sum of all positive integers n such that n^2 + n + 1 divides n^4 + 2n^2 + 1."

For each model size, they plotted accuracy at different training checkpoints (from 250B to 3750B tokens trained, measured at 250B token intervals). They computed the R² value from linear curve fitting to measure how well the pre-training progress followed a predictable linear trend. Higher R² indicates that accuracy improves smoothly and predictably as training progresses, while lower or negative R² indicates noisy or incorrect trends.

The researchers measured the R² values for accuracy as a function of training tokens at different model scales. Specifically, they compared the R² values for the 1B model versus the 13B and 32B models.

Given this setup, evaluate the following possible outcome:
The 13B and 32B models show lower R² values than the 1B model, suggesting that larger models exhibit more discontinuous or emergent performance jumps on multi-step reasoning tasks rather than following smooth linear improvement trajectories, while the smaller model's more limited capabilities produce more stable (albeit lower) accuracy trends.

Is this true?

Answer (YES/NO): NO